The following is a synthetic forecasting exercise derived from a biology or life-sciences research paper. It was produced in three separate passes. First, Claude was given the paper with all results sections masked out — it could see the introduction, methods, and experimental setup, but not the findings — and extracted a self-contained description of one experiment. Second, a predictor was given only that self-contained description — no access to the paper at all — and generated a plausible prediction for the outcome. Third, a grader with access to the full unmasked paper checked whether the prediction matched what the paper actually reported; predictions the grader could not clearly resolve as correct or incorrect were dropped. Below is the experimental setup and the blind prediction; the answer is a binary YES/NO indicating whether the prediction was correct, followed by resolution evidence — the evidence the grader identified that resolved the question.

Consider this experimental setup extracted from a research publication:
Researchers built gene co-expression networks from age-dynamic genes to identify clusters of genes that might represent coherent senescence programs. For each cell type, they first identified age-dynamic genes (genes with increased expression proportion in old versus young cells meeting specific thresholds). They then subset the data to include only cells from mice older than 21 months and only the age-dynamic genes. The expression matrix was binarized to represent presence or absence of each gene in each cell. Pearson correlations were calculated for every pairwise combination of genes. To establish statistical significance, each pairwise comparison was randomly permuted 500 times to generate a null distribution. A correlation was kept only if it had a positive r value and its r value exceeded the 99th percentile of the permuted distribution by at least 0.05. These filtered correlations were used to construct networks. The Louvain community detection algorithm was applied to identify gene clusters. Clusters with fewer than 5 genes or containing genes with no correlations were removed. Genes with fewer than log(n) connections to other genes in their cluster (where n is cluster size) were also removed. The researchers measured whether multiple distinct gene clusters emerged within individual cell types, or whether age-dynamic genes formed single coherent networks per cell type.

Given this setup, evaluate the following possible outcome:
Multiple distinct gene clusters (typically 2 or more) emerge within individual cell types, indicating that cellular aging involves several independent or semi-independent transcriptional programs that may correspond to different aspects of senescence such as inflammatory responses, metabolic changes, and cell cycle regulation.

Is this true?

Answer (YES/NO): NO